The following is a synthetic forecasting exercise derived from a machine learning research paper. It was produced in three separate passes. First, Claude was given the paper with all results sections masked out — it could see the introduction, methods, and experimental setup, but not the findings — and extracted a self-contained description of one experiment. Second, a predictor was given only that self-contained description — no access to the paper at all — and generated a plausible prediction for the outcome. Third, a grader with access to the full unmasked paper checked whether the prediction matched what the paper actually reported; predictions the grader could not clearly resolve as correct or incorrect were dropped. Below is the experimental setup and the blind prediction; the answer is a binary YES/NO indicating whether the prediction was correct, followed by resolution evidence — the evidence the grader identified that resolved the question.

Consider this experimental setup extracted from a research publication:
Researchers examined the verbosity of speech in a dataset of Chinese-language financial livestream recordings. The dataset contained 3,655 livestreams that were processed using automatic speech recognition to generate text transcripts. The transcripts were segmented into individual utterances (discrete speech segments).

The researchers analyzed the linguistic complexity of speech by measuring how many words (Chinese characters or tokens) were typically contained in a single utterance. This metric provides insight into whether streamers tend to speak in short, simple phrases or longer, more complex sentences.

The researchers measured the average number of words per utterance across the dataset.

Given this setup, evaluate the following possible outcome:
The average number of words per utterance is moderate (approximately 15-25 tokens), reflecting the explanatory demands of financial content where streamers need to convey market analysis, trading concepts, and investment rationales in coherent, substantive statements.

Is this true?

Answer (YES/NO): YES